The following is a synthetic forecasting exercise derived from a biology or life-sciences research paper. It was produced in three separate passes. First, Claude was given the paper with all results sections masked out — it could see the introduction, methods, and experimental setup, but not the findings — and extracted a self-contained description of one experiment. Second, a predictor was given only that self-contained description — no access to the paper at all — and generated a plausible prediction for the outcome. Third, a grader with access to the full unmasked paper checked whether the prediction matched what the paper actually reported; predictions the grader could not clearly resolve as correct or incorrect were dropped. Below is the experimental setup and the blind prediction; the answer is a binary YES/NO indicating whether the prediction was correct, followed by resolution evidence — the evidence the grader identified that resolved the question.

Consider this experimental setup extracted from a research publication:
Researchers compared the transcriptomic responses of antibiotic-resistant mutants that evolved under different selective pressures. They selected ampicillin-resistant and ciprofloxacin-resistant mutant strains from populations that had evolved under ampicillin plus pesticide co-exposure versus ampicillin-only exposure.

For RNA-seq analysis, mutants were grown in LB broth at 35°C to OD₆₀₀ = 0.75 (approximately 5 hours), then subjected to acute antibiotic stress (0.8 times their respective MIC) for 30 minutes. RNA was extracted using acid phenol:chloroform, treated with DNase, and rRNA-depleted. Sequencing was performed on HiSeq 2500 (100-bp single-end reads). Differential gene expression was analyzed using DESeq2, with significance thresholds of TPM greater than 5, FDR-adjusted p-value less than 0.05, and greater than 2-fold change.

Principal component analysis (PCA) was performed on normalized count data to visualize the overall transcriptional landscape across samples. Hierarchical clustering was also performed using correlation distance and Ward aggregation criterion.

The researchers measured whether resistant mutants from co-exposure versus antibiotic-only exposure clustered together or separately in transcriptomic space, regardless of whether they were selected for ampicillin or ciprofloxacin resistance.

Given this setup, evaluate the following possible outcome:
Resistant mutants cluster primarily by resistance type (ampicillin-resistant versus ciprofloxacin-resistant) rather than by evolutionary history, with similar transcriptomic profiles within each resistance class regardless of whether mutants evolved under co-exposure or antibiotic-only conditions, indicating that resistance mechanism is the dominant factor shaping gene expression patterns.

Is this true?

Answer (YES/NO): NO